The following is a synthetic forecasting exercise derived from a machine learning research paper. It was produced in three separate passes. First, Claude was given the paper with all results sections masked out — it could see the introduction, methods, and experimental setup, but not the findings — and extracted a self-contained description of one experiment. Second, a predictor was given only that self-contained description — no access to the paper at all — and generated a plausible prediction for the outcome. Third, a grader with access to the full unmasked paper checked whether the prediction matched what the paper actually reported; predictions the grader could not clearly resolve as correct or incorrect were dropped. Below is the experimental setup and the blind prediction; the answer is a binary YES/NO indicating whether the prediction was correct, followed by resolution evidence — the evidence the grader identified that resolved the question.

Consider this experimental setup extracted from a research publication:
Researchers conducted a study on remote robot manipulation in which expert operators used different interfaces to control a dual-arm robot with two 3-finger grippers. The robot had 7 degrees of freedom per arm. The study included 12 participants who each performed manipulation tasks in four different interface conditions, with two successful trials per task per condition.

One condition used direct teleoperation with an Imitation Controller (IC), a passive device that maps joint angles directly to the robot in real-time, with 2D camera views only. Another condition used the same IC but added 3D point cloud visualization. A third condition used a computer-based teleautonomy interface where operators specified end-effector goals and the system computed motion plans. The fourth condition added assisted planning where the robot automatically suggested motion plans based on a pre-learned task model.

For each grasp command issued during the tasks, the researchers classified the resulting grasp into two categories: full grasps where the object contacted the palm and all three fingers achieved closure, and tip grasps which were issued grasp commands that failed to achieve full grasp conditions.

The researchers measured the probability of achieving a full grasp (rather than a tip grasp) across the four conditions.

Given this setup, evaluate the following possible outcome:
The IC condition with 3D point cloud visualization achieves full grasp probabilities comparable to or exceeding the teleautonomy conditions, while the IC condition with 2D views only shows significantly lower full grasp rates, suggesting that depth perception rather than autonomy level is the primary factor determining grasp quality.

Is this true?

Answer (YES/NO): NO